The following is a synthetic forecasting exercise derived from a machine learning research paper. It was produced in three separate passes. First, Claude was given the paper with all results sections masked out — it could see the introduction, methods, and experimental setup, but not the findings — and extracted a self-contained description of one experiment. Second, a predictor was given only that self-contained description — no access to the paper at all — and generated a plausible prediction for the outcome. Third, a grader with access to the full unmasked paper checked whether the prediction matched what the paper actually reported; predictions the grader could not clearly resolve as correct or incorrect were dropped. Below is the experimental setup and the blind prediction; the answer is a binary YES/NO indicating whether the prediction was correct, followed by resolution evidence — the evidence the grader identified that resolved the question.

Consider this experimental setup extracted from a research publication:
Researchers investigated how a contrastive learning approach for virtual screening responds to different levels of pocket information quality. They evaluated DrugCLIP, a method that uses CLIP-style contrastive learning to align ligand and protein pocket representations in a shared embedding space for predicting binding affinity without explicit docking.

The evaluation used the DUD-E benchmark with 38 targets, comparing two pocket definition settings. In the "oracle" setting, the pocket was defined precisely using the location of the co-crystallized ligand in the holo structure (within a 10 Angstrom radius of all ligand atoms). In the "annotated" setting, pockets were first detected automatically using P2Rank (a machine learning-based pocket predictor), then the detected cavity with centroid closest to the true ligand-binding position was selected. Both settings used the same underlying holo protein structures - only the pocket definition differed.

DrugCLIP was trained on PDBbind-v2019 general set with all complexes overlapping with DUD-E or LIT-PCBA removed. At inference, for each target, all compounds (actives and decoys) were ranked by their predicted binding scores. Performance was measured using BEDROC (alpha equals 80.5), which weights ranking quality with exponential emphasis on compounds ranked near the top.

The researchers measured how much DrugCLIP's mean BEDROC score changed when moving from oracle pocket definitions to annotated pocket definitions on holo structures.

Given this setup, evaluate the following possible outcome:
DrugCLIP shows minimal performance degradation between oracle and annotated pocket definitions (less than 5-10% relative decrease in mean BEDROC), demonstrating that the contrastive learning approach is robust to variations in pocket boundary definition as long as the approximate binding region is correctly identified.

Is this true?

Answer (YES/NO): NO